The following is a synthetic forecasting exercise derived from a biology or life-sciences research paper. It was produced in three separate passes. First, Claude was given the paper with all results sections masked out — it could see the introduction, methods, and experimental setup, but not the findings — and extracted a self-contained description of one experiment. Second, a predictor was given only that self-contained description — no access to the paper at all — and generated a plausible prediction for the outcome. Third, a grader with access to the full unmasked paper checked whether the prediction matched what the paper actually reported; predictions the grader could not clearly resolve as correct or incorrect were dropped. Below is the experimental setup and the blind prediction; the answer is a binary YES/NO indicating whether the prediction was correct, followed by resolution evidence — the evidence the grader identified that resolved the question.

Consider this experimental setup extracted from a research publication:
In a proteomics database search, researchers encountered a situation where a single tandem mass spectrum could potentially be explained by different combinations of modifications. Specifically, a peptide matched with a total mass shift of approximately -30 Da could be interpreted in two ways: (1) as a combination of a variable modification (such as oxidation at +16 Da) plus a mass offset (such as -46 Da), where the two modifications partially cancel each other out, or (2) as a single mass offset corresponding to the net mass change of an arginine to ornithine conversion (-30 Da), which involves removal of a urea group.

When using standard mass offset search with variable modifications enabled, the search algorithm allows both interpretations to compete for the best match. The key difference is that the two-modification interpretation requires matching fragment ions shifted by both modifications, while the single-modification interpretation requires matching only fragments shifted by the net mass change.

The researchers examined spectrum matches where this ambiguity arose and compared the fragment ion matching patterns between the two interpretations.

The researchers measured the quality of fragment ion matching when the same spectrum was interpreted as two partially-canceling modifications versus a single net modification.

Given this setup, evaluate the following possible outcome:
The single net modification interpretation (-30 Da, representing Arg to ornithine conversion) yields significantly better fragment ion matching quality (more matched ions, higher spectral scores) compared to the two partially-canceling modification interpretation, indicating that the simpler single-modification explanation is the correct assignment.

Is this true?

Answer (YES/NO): NO